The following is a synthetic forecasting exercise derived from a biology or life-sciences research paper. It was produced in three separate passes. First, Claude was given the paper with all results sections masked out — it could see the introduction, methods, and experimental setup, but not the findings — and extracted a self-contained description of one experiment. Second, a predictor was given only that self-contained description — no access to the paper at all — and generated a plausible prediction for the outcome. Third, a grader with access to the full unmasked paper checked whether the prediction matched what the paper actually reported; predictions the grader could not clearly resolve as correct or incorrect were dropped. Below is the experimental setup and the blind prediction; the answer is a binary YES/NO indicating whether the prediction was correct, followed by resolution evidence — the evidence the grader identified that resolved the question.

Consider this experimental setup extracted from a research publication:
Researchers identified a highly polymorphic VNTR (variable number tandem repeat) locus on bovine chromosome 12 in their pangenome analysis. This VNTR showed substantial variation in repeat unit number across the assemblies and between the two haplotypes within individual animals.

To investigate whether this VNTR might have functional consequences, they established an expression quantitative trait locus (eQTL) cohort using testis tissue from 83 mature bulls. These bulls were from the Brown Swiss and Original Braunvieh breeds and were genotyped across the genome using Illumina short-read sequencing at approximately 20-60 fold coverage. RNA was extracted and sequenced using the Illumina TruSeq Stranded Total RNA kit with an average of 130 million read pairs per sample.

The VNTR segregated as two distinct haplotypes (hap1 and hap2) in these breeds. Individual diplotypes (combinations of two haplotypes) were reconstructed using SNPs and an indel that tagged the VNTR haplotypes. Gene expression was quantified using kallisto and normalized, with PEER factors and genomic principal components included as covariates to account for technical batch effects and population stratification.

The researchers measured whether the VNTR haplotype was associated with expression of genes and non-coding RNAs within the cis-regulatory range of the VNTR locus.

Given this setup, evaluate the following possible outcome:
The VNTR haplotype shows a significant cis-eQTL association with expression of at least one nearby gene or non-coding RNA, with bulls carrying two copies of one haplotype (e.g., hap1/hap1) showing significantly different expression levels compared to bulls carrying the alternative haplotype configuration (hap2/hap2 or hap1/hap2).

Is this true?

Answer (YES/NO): YES